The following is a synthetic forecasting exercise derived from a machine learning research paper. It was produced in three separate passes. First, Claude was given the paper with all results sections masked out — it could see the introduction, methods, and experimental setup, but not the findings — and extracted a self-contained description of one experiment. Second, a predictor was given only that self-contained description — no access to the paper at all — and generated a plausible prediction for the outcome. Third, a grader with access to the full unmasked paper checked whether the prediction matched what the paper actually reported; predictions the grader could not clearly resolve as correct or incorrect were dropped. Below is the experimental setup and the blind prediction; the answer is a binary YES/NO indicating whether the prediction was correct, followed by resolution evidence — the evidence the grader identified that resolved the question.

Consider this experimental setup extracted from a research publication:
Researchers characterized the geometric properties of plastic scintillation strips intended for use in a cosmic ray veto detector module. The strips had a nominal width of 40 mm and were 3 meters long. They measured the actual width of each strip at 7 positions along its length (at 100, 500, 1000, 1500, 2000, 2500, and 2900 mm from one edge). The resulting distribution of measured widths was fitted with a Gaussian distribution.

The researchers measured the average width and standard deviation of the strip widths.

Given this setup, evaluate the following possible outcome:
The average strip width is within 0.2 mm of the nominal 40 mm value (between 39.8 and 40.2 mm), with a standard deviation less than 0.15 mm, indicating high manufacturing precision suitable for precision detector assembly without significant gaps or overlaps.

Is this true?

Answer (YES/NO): NO